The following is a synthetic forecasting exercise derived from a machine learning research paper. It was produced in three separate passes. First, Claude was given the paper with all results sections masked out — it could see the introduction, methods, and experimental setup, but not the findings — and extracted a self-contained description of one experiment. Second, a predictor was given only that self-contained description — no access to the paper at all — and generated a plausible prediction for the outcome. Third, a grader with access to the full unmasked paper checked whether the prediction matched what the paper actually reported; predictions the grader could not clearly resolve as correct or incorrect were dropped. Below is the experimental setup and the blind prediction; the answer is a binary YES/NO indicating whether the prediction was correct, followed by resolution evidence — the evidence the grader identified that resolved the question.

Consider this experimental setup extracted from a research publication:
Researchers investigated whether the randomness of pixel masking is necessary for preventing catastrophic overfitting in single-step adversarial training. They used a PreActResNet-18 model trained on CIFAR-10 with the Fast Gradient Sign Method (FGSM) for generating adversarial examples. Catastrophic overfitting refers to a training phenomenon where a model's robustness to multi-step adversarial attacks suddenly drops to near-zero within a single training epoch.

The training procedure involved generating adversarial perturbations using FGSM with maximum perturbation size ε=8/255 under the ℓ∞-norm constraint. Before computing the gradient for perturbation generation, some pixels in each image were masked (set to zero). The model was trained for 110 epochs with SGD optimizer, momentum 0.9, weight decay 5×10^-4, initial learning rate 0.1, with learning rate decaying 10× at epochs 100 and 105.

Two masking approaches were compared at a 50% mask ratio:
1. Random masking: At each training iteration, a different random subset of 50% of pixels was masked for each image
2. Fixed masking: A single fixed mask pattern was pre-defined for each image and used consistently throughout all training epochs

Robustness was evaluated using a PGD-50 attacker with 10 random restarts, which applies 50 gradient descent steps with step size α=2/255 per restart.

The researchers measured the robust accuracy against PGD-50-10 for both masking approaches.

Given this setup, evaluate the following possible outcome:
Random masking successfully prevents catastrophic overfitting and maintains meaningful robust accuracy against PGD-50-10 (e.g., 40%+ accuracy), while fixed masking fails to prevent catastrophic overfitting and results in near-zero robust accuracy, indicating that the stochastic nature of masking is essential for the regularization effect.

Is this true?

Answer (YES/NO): NO